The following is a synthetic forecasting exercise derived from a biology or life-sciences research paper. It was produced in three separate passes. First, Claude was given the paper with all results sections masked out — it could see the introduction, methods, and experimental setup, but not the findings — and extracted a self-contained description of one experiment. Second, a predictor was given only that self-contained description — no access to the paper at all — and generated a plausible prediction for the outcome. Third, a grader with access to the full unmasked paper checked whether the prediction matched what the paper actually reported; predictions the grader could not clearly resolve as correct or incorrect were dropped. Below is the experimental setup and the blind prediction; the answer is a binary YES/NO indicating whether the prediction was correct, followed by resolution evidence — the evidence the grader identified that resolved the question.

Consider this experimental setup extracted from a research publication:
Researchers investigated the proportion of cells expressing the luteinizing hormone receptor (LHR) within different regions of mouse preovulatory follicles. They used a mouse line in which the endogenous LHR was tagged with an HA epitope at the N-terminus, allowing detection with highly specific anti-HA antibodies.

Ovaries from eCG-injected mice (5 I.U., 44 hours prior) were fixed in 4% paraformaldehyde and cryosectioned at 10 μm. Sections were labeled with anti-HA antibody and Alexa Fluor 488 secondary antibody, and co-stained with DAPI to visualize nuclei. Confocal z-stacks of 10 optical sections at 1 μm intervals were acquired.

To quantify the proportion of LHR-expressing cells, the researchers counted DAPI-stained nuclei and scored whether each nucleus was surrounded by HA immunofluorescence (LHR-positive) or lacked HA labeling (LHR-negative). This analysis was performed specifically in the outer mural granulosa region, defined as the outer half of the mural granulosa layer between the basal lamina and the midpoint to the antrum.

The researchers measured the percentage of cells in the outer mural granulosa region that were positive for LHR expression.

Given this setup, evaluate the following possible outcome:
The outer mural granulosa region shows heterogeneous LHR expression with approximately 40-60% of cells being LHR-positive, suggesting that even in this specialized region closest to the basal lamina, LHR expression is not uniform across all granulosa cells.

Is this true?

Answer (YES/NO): NO